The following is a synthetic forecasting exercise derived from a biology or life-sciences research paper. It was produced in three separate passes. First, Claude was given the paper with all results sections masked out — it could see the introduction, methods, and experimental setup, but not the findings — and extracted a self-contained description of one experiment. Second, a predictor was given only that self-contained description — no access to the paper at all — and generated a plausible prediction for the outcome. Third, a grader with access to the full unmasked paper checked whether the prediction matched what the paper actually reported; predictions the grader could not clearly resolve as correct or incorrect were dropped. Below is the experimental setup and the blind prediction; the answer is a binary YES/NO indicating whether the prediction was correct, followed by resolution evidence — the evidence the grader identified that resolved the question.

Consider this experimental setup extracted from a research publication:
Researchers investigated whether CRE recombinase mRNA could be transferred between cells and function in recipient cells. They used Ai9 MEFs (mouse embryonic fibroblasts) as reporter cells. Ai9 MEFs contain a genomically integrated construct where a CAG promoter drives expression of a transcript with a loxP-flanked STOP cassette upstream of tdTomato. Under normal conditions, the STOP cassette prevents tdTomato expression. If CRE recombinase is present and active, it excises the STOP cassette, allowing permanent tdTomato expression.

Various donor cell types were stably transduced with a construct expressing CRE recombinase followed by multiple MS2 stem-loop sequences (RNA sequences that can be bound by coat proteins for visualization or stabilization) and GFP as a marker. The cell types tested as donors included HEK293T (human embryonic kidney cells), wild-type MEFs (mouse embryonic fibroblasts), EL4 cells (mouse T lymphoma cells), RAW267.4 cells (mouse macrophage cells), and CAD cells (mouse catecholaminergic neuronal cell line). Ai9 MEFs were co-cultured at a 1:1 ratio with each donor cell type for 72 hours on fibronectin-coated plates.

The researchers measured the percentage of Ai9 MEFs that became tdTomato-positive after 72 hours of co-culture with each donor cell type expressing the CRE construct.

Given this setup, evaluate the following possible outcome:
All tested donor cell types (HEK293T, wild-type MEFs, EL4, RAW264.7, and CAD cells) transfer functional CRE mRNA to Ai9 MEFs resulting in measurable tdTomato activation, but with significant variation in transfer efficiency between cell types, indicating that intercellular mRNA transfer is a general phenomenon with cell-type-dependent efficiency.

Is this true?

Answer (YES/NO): YES